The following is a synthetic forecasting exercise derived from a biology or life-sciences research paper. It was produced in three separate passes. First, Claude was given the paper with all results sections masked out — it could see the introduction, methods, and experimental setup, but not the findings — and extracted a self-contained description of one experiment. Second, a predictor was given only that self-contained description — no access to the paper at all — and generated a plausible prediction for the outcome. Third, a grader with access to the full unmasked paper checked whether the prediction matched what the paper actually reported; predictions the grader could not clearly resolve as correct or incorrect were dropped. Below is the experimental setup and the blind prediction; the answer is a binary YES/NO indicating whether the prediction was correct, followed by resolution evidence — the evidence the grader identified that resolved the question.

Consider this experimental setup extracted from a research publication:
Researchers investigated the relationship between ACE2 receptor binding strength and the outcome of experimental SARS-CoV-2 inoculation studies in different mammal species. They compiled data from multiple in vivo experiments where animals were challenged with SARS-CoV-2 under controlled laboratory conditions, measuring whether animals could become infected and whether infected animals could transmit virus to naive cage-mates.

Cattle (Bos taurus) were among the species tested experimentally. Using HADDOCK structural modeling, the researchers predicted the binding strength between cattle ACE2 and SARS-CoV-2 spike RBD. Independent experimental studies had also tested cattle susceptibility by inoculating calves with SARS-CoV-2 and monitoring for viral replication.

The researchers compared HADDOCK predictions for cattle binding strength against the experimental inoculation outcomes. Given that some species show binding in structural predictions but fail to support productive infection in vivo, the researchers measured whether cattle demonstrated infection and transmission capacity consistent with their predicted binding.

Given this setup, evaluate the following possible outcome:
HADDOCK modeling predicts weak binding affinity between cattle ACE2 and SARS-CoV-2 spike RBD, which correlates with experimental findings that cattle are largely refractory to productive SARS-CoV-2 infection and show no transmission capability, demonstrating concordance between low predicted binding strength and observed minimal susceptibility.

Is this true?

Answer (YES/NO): NO